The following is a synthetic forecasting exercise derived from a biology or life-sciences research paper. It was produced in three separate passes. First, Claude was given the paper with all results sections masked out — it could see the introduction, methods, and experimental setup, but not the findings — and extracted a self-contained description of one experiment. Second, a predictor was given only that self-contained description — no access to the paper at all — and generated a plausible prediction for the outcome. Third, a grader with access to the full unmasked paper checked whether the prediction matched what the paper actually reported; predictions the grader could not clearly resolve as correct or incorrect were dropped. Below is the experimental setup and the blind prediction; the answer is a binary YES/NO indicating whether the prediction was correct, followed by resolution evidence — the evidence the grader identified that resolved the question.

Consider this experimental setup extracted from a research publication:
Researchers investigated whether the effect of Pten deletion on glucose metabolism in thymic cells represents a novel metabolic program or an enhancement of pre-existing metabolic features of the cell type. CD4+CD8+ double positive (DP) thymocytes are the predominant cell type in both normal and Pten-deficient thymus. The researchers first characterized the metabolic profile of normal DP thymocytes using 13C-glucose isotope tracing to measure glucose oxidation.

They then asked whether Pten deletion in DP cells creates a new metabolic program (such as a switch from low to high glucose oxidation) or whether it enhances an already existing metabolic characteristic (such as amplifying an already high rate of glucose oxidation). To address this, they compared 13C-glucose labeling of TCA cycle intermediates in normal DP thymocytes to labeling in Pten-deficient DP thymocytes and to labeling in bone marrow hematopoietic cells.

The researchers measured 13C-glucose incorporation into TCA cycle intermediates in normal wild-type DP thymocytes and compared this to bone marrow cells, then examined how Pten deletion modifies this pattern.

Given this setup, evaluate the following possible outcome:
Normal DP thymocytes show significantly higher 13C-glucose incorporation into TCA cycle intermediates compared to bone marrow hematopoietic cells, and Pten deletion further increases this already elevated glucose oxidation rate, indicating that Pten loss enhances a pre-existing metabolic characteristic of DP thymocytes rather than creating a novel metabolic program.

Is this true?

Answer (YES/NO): NO